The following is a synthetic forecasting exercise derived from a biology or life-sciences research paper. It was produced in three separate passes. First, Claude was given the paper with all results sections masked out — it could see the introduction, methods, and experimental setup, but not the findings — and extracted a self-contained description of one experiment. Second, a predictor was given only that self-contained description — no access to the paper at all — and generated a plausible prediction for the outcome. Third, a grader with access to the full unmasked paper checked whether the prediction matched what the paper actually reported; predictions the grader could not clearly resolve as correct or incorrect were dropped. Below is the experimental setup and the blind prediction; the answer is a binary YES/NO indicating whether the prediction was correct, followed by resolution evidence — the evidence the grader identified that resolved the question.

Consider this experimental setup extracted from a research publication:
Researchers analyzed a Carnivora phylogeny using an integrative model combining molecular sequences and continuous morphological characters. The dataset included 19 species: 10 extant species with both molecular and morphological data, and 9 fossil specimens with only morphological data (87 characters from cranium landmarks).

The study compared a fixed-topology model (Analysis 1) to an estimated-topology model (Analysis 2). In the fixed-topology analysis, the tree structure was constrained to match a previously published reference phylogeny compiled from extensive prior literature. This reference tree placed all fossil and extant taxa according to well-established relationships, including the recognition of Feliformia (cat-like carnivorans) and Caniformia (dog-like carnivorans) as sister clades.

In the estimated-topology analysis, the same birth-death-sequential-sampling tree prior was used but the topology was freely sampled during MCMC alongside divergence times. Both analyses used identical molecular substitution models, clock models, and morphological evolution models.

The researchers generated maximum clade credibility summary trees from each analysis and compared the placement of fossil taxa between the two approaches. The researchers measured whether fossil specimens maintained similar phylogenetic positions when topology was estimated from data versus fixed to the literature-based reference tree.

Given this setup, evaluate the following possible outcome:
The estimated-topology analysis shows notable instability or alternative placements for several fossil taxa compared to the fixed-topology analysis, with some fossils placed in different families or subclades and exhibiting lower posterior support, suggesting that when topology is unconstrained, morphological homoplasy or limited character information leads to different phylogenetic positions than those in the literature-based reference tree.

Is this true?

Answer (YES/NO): YES